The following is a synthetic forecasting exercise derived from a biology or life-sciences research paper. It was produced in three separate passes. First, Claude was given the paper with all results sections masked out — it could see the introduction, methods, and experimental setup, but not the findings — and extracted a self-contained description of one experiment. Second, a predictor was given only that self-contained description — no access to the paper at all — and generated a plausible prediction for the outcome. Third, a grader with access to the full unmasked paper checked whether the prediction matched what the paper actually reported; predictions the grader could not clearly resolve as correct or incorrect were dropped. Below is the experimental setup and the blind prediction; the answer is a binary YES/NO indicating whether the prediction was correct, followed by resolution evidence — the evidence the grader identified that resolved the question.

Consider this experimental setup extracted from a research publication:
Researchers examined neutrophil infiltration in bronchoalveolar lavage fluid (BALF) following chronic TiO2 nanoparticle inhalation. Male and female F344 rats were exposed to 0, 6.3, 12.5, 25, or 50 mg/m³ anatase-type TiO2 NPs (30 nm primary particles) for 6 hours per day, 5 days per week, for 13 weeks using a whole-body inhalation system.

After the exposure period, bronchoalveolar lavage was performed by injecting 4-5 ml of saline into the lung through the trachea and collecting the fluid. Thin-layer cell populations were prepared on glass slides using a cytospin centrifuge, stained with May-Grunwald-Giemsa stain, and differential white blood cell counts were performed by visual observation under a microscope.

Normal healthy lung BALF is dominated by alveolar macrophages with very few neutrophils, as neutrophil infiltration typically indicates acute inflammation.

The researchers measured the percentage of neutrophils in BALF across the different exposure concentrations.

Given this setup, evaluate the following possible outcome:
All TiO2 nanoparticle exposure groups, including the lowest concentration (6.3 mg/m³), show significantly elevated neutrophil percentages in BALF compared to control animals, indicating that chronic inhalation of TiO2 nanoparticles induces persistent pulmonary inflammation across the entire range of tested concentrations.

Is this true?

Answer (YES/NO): NO